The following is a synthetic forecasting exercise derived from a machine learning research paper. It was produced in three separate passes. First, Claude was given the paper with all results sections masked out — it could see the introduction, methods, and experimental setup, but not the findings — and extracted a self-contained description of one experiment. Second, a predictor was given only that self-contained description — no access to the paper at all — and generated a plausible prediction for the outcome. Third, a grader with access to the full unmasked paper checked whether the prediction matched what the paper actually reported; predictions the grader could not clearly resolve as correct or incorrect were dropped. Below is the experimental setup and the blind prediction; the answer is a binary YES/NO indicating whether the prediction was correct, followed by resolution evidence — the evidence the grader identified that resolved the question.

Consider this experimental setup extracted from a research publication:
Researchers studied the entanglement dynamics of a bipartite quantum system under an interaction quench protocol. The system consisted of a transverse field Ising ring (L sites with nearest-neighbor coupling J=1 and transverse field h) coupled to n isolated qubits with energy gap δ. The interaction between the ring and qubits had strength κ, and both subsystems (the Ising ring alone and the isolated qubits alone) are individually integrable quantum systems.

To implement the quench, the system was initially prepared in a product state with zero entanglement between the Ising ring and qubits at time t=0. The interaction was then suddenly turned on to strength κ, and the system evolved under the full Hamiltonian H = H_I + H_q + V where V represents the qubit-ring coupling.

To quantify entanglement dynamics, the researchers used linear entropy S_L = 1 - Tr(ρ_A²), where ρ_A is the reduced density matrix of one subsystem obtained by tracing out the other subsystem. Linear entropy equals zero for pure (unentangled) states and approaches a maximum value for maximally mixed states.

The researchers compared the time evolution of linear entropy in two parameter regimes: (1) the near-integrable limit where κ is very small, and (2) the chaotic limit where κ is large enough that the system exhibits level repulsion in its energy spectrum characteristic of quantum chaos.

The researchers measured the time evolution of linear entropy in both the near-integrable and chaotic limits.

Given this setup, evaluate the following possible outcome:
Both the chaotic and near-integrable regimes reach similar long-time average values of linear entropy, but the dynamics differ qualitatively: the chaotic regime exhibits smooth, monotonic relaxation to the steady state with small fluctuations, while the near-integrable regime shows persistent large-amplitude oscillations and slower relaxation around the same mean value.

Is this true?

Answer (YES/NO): NO